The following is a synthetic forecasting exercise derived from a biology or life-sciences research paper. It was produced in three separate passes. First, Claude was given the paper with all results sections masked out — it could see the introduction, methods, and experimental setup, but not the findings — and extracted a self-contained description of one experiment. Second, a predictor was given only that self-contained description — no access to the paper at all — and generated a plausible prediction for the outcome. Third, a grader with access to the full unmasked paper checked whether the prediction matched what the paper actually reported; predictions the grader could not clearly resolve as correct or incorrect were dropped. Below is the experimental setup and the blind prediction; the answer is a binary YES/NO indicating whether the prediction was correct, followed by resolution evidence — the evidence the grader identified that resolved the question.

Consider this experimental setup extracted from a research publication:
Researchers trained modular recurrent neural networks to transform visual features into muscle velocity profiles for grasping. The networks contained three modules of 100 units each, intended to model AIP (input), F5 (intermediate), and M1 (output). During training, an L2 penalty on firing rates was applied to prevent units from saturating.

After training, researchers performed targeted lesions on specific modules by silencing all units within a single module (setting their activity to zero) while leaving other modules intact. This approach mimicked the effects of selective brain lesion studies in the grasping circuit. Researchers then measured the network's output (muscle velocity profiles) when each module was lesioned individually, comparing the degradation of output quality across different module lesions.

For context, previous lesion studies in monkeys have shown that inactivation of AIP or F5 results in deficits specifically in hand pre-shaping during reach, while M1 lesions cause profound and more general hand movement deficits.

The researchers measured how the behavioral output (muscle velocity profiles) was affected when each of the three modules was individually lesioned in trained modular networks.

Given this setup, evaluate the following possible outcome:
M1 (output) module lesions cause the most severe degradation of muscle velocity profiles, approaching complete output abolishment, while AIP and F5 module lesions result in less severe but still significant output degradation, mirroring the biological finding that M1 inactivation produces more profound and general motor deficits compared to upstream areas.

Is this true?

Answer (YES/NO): NO